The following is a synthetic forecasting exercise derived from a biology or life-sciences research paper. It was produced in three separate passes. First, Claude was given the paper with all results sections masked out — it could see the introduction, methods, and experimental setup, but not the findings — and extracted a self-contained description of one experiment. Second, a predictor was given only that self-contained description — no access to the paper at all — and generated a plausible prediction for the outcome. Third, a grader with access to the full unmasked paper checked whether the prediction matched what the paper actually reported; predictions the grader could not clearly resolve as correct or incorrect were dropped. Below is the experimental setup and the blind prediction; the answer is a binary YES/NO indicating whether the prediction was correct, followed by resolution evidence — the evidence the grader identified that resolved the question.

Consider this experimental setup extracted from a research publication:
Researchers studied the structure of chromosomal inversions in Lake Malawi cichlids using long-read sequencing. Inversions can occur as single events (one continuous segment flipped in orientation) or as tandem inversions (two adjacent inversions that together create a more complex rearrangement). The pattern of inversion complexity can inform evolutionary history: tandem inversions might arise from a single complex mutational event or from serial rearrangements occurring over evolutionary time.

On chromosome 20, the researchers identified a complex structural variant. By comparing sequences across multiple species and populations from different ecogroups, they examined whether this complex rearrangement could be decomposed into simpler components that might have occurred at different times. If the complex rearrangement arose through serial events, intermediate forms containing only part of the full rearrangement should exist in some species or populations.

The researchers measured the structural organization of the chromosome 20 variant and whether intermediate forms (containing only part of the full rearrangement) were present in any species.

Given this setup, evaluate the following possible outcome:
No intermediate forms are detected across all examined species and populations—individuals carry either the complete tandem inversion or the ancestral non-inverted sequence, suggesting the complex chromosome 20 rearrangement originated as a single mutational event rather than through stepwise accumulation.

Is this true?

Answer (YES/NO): NO